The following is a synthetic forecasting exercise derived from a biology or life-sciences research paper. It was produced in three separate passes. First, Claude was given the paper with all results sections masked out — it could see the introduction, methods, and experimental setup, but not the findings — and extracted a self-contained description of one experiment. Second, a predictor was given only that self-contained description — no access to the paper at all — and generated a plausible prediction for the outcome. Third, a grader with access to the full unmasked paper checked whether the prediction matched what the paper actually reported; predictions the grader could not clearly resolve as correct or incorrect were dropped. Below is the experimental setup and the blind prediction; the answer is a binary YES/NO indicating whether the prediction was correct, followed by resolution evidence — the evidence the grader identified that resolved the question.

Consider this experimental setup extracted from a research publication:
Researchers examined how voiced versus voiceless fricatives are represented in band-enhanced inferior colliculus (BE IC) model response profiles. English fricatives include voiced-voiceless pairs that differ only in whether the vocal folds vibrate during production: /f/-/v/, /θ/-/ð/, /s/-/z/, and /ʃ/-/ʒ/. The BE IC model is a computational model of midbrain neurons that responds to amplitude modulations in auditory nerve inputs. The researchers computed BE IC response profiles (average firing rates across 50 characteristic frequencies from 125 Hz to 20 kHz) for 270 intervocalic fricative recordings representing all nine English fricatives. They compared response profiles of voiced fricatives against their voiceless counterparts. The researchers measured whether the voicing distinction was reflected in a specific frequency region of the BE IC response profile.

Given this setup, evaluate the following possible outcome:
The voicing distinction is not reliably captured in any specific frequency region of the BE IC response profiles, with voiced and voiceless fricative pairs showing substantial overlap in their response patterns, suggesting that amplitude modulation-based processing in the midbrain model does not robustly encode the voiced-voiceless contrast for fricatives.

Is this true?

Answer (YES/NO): NO